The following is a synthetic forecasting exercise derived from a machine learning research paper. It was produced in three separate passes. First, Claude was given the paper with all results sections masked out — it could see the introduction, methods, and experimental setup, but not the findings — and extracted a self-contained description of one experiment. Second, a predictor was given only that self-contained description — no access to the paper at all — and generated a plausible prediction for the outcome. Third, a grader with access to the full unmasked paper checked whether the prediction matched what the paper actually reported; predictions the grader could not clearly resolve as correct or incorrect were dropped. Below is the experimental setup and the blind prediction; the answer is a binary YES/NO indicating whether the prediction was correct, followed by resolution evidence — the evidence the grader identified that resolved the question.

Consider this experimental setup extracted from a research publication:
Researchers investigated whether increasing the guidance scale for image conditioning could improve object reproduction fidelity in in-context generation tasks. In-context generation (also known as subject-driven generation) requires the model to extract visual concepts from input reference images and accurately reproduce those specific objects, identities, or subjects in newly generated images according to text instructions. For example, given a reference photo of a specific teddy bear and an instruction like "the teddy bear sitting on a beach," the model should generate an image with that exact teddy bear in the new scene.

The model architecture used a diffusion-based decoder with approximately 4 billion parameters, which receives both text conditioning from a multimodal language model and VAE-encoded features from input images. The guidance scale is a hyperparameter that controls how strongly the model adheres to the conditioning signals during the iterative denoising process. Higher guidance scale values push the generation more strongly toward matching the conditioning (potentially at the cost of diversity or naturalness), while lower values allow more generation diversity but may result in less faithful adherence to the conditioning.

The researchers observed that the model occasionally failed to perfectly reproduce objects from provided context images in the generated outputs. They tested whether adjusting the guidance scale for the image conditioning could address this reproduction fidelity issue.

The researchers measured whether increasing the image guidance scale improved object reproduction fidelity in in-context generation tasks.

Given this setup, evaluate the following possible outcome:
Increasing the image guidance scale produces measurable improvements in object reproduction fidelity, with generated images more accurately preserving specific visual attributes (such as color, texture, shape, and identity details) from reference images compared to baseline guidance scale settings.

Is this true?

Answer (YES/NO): YES